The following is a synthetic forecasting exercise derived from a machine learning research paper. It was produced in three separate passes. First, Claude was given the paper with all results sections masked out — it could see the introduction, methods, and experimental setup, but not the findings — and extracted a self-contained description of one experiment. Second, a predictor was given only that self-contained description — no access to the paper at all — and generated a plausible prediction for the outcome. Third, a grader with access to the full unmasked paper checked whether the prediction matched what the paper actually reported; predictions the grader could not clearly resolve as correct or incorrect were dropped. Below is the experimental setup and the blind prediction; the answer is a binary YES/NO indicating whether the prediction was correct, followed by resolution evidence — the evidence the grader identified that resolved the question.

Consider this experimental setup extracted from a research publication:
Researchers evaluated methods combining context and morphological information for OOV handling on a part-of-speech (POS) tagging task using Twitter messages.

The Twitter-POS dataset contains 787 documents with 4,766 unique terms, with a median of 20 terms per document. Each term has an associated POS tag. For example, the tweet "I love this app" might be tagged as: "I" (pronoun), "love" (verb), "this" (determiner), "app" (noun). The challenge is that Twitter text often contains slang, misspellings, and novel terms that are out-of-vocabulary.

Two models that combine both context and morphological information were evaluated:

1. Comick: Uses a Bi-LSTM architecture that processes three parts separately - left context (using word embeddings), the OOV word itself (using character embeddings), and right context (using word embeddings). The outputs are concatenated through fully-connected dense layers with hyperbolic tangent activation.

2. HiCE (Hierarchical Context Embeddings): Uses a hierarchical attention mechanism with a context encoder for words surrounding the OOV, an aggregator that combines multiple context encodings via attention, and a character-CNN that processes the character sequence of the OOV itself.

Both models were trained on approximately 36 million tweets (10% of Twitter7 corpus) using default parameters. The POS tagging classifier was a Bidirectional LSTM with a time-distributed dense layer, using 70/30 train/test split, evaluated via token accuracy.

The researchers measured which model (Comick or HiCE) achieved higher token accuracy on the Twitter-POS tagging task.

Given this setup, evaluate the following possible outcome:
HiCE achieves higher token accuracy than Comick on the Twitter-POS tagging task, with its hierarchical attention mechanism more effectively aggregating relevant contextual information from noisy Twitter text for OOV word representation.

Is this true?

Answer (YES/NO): NO